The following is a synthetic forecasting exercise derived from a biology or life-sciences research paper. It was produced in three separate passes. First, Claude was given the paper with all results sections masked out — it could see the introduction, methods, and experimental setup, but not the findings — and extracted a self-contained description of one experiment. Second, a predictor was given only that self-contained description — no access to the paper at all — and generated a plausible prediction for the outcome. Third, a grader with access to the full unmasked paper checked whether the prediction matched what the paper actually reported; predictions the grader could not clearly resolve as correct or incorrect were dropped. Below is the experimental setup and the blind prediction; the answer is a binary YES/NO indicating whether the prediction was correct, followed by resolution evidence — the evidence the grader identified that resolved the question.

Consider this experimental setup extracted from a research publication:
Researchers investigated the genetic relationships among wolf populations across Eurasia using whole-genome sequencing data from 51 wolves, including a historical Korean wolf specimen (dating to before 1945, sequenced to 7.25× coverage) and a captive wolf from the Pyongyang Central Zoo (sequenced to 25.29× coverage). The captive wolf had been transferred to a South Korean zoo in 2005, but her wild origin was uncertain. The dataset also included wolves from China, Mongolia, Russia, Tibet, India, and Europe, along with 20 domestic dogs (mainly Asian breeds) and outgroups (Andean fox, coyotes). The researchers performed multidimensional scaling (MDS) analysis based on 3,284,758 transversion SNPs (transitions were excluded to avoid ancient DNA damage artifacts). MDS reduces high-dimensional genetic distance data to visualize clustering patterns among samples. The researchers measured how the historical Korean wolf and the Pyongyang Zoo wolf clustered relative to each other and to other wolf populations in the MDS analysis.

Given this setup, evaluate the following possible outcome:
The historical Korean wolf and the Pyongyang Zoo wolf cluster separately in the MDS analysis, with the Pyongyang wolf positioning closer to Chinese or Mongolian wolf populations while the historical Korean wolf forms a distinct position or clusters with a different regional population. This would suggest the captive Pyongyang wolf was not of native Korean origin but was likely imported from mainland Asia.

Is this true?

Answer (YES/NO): NO